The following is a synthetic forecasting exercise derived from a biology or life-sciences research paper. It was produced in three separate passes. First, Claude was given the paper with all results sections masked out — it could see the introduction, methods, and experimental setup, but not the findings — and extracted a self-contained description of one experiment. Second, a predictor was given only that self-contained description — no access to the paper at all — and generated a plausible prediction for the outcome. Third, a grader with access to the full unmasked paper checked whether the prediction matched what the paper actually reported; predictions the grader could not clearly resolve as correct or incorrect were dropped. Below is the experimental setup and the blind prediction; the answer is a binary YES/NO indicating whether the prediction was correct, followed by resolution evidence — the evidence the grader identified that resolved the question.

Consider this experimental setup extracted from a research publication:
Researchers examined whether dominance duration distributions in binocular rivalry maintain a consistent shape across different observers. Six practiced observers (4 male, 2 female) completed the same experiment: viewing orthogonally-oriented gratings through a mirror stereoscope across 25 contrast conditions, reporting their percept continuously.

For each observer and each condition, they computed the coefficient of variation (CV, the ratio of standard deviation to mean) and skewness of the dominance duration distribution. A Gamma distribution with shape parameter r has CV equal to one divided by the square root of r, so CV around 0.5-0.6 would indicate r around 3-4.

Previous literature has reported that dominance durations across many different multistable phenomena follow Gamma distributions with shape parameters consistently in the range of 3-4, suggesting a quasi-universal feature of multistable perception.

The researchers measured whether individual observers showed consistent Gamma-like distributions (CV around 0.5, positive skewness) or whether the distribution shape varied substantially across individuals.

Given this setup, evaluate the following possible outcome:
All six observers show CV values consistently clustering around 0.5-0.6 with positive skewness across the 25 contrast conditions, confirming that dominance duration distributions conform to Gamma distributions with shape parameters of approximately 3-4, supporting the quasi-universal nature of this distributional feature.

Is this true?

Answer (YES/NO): YES